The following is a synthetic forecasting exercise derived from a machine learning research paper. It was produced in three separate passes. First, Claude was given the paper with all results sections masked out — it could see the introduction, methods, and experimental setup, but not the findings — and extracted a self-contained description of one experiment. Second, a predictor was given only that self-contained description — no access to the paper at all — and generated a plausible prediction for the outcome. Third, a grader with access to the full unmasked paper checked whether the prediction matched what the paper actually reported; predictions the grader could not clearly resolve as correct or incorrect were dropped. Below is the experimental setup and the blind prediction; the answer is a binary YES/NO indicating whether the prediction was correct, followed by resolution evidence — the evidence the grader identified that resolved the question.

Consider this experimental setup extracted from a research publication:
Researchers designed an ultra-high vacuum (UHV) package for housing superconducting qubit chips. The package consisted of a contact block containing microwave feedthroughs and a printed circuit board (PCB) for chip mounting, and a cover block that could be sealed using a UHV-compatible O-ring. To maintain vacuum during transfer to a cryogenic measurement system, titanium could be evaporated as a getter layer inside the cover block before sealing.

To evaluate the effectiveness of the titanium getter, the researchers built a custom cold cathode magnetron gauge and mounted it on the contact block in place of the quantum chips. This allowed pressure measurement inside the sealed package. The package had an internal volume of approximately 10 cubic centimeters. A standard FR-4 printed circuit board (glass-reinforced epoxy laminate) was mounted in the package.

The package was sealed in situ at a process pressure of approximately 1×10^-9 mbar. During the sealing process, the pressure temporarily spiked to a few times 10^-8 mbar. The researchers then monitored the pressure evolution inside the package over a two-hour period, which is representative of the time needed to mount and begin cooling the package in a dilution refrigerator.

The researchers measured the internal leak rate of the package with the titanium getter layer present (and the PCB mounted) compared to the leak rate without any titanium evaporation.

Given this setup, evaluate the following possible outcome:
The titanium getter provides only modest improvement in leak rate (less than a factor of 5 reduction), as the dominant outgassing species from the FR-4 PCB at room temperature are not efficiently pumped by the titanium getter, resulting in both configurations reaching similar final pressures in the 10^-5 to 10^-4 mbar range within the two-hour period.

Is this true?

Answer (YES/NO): NO